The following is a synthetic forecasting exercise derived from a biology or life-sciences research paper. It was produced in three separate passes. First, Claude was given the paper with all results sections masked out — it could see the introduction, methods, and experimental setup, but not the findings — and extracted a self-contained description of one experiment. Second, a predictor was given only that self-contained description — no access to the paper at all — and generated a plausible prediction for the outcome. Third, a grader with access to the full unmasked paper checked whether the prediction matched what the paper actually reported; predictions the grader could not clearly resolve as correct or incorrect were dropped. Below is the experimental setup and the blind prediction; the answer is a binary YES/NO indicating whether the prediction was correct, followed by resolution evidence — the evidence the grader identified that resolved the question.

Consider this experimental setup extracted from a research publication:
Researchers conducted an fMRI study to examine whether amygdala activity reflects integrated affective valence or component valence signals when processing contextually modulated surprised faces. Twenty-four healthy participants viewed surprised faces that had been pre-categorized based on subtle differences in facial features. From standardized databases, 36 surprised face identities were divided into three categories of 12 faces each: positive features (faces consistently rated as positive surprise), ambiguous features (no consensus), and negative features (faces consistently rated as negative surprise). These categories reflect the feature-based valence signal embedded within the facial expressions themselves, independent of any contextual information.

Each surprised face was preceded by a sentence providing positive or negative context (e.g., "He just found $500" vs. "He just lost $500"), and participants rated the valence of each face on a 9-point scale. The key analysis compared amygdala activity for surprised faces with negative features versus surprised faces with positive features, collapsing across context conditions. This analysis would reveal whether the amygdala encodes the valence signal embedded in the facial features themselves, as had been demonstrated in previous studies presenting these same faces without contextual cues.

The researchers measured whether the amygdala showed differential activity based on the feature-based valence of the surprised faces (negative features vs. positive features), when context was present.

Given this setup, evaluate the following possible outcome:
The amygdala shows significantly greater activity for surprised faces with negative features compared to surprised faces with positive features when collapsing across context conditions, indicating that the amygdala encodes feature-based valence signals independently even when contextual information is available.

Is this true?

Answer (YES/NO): NO